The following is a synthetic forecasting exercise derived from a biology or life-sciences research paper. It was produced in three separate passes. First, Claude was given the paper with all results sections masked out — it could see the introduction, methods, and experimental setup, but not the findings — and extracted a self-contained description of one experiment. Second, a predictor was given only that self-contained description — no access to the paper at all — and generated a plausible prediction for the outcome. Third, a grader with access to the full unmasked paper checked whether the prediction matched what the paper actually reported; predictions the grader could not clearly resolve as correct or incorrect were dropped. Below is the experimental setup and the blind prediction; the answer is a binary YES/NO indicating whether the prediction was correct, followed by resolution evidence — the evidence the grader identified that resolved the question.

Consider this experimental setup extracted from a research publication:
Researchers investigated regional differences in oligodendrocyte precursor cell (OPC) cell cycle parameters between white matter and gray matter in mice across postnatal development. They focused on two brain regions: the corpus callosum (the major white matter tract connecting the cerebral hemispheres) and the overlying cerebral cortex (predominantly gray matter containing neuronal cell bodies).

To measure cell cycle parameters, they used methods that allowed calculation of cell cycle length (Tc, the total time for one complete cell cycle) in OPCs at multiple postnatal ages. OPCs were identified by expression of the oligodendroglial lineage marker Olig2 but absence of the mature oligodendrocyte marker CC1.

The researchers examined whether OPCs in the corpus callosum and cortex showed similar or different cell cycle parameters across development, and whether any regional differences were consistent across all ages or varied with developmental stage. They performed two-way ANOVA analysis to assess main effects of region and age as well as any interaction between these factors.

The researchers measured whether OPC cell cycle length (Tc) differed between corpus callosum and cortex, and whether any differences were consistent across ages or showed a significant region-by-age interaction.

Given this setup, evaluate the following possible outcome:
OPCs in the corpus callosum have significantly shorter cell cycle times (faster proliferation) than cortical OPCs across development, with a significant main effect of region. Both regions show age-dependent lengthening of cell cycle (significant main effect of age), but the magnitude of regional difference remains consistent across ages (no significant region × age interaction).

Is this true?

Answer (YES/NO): NO